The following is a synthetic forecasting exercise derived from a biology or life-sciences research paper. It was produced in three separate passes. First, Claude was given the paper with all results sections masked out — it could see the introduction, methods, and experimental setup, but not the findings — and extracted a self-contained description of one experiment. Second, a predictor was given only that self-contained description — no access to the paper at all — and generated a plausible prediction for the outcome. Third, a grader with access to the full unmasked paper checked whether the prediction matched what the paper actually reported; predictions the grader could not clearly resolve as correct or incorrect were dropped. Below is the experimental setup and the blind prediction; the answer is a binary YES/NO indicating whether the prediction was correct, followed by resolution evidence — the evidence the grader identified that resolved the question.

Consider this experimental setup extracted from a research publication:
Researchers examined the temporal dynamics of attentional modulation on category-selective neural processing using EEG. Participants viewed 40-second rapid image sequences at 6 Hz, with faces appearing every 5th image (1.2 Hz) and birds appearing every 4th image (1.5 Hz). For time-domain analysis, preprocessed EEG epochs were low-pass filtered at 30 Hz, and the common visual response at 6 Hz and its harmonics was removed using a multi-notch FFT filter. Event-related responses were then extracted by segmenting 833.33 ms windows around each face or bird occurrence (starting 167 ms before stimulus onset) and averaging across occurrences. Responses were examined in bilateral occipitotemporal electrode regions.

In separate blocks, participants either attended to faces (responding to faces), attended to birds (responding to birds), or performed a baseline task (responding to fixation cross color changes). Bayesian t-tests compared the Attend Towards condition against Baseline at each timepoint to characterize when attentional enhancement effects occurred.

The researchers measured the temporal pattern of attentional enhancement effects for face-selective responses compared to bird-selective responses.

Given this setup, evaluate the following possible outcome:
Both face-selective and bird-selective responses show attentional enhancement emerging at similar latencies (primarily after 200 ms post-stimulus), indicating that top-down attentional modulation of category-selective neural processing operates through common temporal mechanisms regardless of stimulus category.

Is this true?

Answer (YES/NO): NO